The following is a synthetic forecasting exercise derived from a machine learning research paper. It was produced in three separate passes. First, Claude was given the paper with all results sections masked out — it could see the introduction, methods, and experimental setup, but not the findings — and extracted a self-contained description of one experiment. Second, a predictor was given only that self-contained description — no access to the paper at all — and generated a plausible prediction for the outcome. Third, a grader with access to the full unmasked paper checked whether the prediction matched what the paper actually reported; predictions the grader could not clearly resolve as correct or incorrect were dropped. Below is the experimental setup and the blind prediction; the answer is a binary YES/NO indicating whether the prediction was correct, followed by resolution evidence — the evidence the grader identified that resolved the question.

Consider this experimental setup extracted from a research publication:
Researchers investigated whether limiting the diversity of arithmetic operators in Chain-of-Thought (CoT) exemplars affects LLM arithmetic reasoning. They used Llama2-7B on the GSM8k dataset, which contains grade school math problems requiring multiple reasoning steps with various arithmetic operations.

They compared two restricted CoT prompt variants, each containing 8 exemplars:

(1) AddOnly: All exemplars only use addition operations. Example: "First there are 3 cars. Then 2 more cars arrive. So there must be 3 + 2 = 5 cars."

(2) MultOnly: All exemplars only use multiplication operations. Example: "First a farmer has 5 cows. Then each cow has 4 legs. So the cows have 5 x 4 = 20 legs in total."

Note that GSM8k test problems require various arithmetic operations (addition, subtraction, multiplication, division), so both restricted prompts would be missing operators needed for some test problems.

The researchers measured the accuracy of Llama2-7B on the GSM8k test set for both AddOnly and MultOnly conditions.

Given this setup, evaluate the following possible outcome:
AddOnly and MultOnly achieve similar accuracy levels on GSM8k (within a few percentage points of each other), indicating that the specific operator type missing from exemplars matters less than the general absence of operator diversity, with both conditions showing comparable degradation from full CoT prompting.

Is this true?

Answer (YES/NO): YES